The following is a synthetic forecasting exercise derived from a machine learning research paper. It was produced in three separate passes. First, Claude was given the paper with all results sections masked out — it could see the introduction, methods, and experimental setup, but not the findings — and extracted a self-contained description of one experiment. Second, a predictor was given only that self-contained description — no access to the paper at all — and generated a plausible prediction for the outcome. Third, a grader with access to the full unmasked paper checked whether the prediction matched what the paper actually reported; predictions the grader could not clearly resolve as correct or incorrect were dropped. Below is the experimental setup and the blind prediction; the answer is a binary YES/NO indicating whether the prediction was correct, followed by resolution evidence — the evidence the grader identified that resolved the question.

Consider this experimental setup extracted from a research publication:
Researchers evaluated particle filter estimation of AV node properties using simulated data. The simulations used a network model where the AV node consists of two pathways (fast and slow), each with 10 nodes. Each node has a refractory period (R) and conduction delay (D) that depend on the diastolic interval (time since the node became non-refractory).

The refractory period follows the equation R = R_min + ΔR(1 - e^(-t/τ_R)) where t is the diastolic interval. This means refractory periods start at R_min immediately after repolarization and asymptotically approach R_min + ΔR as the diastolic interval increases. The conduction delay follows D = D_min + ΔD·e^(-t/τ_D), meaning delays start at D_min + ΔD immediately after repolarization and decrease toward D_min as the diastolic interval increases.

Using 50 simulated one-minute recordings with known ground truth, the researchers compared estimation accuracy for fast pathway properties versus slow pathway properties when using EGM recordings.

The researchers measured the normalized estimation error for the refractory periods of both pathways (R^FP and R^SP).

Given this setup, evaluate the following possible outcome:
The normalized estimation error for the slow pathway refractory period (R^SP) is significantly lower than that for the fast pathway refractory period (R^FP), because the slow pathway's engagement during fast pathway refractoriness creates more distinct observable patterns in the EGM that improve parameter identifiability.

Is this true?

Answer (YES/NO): YES